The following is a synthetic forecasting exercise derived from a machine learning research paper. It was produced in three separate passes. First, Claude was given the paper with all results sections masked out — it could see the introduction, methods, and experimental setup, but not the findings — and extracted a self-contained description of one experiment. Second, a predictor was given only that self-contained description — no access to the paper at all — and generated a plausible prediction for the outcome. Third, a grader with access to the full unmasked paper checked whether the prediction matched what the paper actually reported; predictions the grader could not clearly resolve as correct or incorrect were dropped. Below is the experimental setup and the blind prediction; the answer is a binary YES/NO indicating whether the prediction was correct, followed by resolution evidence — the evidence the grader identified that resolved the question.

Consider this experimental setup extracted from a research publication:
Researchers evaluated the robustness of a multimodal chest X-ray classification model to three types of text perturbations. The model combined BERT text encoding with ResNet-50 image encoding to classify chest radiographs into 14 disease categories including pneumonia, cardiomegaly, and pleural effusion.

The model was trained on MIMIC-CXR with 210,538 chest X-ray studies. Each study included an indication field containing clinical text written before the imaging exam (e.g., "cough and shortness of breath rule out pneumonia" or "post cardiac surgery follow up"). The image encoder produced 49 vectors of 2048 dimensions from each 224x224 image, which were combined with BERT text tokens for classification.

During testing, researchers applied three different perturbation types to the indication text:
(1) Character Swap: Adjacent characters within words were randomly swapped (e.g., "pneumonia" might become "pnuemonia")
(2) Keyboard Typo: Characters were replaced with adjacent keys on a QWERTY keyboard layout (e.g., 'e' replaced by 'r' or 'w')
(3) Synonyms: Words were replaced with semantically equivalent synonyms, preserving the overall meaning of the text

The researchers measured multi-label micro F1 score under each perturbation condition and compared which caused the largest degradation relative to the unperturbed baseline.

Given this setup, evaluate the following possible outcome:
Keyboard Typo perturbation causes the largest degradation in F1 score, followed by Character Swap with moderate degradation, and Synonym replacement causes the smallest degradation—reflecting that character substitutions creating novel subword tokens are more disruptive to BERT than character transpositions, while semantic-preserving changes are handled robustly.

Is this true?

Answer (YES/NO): NO